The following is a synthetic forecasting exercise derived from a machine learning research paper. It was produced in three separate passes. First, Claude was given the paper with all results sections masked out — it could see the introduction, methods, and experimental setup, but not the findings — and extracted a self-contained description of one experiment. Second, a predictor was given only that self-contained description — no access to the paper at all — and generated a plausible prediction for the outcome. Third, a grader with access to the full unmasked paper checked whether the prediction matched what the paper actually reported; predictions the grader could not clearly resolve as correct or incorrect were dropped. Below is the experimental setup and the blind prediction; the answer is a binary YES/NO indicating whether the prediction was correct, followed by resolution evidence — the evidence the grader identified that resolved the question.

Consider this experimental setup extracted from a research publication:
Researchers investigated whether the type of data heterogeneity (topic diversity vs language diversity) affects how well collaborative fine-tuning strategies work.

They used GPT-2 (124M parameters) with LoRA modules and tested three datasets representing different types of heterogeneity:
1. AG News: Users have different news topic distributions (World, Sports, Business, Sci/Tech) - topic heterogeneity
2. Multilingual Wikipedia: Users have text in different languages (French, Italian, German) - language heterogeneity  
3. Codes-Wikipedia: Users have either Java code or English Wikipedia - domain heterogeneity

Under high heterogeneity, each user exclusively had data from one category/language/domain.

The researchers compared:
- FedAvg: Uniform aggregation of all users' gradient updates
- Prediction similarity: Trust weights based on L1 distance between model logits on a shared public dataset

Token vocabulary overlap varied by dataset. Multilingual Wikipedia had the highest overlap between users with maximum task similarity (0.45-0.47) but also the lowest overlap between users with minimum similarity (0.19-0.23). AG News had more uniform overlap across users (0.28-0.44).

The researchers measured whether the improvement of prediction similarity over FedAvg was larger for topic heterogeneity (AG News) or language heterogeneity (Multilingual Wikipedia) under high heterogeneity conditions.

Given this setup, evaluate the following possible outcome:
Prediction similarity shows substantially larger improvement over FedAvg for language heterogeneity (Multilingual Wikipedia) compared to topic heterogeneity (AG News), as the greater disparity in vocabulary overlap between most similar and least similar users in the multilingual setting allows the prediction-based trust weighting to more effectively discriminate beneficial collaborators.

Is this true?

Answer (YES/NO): YES